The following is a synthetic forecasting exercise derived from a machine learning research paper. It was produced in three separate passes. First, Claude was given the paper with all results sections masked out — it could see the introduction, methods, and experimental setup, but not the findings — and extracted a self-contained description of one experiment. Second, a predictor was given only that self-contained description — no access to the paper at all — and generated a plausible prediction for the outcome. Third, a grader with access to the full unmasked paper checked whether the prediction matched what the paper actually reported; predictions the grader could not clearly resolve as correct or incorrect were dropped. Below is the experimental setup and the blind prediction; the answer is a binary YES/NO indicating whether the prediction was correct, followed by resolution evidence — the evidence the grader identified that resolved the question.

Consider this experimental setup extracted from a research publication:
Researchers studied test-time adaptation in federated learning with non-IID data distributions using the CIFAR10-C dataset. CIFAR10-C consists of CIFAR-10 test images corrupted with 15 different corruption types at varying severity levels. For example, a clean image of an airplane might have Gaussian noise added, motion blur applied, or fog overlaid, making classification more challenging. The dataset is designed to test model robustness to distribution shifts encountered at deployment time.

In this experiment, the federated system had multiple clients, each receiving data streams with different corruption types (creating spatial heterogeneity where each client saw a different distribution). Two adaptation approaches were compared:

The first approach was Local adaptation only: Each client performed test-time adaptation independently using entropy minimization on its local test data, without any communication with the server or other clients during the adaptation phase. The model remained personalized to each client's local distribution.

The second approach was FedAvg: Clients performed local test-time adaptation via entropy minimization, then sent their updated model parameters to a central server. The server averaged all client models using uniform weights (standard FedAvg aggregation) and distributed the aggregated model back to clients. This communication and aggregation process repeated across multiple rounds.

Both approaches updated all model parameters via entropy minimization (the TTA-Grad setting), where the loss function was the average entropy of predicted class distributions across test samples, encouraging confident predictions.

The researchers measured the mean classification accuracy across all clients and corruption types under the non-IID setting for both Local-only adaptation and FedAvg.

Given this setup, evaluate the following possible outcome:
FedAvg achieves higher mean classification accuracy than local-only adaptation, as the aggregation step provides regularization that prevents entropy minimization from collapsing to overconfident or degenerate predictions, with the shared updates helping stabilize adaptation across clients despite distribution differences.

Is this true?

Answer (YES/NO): NO